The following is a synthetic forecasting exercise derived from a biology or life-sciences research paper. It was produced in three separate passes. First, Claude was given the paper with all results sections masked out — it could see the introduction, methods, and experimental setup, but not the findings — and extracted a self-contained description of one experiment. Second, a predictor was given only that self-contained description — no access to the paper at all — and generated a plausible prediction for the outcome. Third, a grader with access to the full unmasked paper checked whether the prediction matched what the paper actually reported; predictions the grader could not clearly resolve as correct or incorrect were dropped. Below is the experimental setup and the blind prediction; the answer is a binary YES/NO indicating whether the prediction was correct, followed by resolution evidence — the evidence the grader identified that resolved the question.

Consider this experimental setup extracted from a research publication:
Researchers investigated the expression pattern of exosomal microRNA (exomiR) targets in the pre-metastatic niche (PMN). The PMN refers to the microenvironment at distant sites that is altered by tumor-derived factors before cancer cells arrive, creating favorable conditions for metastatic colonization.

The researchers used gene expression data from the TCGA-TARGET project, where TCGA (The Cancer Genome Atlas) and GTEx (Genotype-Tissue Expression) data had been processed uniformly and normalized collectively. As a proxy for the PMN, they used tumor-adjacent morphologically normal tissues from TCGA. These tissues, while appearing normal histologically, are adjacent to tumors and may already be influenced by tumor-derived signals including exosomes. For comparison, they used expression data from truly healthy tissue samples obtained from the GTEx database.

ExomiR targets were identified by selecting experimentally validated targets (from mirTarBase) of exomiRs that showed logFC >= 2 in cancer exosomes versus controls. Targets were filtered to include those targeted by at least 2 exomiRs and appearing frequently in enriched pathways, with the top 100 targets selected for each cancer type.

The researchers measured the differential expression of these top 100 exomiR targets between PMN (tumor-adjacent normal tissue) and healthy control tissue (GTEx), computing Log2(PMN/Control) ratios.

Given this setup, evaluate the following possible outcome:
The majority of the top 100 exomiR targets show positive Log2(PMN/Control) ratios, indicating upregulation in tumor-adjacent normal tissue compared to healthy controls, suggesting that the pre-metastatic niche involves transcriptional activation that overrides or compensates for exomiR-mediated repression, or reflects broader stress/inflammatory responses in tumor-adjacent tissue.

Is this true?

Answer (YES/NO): NO